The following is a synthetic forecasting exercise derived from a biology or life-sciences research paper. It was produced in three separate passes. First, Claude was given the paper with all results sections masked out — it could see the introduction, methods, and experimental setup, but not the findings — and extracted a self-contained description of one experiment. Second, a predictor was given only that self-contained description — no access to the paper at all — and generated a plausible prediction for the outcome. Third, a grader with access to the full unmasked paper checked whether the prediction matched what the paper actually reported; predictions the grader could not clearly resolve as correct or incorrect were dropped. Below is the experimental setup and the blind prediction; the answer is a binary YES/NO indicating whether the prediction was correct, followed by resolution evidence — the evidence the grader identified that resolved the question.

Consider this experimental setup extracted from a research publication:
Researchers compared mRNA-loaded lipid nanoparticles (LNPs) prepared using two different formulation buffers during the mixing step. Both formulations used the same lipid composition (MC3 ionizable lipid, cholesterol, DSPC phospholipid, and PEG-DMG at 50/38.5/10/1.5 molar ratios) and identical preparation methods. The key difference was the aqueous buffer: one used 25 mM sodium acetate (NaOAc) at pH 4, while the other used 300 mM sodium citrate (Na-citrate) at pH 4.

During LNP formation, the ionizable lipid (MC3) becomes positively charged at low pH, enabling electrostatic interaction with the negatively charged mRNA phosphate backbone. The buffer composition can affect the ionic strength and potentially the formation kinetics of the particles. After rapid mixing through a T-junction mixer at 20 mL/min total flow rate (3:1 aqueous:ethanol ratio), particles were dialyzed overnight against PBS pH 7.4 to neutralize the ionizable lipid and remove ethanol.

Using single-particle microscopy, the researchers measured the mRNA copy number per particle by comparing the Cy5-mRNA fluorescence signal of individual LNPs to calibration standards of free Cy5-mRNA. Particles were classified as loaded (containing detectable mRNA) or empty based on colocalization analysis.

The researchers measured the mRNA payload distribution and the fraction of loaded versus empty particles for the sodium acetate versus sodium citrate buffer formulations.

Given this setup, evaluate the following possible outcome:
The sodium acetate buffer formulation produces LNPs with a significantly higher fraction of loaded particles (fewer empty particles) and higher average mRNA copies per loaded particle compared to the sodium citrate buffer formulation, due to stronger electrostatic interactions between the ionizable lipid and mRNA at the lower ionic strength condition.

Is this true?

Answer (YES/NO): NO